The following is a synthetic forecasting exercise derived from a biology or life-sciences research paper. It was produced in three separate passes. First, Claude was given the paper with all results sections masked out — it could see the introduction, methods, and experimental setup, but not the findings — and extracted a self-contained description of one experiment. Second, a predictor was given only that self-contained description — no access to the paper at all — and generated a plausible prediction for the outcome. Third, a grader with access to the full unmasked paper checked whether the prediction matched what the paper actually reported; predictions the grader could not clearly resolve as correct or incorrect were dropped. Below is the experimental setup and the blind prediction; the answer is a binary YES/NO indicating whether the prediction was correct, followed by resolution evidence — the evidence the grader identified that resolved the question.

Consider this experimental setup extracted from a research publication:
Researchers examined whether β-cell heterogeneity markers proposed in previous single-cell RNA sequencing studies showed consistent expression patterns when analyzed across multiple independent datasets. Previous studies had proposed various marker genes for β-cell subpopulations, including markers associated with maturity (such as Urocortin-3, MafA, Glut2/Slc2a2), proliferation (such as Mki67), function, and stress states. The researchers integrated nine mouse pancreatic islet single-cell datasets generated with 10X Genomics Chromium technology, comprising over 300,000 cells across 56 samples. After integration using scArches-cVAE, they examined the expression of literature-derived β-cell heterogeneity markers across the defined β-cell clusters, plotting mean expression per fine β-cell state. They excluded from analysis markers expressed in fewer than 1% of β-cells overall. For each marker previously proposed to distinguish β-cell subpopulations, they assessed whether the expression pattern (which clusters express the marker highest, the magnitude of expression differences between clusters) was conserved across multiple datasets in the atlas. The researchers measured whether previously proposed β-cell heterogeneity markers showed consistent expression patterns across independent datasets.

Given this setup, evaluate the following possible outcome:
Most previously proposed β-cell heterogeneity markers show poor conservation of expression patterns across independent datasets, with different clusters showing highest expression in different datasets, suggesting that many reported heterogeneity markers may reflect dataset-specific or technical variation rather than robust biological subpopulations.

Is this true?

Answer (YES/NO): NO